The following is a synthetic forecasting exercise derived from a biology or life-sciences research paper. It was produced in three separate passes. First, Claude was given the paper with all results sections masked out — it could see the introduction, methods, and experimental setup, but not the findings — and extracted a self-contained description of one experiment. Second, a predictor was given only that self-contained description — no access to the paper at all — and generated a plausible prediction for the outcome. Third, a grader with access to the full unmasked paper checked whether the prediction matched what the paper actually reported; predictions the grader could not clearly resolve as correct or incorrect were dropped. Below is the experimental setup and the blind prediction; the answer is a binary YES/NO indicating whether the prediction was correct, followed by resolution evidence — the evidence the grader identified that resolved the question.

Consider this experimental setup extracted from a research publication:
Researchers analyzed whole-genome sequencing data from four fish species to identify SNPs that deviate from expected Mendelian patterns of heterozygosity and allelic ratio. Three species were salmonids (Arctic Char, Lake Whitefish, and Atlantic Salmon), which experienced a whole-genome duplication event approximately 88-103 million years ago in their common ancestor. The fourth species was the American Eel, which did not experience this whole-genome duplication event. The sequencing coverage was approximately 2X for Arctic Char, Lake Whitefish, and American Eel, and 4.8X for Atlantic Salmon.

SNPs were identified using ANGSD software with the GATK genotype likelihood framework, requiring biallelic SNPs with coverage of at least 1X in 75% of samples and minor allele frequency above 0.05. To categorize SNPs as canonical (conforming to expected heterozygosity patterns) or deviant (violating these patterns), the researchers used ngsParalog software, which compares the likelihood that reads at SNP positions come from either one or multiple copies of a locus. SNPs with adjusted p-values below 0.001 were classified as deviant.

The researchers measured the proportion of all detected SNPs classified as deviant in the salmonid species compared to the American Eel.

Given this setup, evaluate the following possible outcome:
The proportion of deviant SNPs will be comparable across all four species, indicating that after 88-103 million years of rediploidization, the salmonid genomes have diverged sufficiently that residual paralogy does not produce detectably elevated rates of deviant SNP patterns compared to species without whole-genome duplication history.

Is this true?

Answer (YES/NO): NO